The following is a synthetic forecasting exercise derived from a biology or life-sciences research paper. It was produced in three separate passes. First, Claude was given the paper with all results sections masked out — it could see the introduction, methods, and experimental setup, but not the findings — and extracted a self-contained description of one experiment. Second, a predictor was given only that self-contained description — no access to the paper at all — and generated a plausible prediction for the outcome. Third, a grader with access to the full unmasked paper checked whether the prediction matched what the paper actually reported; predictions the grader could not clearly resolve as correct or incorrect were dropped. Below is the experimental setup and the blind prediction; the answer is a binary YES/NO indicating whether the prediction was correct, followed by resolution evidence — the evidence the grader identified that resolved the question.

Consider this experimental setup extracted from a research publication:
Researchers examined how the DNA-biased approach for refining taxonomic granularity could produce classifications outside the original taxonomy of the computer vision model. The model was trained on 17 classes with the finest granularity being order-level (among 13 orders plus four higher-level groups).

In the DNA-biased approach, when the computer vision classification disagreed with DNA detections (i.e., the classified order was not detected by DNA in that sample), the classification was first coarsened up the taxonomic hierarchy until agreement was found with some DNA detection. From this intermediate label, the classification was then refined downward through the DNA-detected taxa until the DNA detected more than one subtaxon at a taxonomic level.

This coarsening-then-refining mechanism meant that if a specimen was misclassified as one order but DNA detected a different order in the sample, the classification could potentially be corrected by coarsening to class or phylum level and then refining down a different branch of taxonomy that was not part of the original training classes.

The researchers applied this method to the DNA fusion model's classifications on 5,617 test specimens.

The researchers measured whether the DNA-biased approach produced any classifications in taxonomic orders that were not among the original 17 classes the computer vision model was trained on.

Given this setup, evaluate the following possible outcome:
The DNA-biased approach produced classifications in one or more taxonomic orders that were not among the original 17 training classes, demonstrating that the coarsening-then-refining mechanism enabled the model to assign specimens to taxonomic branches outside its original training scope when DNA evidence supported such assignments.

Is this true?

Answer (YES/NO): YES